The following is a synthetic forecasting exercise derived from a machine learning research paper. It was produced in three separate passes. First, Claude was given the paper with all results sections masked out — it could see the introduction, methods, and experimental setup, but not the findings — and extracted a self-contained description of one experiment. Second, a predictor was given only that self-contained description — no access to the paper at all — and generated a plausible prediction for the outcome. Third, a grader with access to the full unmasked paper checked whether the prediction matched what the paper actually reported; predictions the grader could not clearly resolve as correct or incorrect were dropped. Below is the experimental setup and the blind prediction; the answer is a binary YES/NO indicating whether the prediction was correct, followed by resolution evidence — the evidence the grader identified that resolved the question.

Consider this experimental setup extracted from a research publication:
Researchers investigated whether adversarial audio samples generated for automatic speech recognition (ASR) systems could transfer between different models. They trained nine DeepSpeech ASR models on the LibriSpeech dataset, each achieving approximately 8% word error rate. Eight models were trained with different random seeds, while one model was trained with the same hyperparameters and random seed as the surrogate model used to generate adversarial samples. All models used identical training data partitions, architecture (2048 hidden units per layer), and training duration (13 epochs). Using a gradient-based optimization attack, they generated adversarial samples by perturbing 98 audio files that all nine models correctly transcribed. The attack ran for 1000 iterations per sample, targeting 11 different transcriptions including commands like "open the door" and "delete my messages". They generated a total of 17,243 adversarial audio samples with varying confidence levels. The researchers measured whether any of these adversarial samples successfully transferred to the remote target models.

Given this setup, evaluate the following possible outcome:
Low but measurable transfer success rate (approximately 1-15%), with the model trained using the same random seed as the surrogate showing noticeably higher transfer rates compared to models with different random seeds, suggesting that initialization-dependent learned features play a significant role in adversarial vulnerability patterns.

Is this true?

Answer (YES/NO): NO